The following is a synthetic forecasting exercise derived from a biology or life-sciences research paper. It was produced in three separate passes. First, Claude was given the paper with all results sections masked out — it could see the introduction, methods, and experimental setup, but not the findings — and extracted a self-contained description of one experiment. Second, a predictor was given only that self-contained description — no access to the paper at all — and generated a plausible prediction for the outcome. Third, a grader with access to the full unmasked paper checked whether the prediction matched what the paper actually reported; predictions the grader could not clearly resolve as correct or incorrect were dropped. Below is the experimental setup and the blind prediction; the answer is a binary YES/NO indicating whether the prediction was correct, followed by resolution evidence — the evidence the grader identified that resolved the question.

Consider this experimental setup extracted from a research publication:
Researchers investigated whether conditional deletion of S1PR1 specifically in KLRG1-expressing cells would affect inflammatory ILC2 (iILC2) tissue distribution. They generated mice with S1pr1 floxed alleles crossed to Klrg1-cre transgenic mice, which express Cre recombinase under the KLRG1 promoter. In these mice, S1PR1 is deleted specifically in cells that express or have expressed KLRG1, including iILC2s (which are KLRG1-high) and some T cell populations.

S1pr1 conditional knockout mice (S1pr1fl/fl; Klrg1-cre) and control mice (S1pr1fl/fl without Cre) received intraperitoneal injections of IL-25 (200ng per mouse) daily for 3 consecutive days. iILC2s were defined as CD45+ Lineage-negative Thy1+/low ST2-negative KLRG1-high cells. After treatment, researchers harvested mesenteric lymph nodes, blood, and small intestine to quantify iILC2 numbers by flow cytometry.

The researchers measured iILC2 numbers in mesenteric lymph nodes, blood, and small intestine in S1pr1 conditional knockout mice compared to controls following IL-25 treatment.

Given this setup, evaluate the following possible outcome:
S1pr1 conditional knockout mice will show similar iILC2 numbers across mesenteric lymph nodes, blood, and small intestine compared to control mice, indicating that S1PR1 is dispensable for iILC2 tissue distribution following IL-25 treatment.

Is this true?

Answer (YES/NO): NO